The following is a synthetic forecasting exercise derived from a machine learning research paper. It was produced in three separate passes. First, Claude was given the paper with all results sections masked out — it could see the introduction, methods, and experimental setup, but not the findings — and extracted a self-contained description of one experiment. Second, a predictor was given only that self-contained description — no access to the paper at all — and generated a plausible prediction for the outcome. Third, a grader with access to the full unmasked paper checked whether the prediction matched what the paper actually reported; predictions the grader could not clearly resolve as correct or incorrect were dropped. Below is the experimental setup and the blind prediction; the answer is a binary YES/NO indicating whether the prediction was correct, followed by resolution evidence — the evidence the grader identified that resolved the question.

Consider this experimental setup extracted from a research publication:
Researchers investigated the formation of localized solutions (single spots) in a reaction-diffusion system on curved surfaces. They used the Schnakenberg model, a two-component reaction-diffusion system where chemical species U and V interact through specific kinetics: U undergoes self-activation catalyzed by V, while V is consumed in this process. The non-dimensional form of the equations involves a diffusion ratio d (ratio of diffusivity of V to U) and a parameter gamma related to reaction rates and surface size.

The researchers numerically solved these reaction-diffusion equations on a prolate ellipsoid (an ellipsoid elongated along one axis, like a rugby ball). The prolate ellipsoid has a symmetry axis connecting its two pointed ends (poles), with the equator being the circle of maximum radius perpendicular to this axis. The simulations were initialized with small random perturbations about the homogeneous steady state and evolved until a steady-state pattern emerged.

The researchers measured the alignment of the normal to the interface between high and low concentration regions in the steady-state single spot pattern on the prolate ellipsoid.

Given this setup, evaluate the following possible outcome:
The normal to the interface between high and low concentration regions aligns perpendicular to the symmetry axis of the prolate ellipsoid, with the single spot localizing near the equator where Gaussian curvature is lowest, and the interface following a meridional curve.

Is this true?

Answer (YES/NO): YES